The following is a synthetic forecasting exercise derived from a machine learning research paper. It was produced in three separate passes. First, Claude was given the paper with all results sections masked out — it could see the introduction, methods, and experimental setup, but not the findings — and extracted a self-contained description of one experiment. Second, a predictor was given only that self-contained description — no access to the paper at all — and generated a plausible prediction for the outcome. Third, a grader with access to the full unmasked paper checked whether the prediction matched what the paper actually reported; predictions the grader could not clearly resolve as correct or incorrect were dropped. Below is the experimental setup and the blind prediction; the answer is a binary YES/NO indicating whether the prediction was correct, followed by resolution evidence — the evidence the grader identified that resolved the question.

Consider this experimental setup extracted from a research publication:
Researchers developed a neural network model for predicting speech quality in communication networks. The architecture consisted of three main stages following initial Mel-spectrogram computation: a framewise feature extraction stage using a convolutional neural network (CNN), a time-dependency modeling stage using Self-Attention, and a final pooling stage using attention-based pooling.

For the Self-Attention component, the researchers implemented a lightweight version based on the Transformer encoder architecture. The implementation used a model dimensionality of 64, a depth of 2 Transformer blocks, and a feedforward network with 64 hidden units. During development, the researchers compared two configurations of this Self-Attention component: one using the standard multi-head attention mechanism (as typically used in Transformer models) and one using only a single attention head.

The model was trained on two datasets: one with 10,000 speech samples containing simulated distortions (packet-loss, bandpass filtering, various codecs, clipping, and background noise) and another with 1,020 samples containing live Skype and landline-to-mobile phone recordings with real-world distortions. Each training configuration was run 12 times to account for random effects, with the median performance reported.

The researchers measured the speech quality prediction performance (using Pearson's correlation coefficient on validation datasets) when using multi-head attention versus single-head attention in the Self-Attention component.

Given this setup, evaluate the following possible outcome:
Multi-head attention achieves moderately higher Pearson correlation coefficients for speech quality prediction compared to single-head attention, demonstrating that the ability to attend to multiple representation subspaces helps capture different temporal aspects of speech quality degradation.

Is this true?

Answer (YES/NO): NO